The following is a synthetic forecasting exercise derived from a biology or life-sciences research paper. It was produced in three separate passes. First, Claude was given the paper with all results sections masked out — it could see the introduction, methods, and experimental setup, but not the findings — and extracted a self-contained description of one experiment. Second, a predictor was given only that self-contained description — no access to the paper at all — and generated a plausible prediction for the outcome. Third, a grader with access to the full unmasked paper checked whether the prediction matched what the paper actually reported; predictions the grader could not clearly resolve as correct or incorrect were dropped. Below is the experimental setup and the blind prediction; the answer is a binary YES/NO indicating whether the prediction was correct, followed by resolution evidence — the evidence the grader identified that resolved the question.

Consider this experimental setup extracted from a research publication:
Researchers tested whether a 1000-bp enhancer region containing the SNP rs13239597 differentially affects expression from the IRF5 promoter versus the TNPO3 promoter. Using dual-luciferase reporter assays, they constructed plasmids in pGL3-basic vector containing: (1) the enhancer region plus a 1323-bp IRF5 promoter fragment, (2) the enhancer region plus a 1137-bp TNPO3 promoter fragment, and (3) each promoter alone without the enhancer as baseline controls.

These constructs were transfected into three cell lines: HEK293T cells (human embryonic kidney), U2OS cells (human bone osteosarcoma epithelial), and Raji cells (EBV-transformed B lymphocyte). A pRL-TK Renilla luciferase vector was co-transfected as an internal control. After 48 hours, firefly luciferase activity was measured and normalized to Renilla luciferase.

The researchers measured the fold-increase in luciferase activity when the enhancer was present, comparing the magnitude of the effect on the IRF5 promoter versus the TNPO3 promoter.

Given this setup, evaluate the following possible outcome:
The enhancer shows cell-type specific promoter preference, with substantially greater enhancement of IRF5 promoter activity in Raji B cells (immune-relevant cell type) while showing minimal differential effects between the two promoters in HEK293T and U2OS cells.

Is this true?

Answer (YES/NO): NO